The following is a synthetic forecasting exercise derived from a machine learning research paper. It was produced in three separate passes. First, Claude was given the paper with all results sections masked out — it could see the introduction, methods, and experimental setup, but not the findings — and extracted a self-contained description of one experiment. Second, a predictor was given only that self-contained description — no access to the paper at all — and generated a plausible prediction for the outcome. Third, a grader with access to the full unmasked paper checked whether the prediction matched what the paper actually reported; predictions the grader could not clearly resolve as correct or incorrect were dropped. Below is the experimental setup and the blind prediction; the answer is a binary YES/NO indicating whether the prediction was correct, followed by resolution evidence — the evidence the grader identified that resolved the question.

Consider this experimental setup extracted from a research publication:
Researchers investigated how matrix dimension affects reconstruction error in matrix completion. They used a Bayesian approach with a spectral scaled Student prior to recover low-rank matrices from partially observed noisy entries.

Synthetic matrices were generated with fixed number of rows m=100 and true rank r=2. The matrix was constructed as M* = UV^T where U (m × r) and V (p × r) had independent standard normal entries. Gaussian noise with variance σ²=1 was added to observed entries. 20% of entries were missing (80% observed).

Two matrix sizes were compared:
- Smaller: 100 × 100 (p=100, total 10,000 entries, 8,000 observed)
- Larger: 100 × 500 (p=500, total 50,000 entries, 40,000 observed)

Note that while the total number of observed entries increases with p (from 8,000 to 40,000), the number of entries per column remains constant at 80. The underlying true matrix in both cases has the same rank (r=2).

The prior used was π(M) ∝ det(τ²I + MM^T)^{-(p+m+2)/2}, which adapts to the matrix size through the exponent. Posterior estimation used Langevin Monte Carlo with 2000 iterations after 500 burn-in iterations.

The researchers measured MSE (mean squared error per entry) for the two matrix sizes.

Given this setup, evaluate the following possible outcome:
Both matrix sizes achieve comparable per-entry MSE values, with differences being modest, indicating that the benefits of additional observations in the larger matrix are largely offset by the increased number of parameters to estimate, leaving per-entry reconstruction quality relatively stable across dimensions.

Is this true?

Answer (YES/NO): NO